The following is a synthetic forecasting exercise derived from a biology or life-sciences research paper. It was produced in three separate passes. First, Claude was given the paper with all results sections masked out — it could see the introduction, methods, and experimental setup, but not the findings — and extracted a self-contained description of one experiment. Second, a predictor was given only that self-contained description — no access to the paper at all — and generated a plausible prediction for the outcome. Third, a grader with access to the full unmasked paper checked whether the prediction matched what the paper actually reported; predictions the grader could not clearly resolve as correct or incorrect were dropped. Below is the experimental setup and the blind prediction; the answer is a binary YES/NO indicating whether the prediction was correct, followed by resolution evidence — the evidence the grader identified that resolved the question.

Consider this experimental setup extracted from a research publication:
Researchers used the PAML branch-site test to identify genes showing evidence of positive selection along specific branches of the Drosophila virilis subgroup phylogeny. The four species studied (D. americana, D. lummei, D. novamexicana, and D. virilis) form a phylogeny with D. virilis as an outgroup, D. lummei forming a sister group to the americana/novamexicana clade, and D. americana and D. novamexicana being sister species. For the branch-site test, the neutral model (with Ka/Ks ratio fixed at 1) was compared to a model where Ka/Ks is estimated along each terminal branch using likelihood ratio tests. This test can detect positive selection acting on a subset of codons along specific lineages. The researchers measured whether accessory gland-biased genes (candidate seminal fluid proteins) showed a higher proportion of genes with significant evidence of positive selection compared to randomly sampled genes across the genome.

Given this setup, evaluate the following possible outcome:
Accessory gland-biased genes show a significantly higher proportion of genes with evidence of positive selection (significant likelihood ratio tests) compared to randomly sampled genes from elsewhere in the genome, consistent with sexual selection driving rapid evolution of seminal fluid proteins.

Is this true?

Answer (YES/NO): NO